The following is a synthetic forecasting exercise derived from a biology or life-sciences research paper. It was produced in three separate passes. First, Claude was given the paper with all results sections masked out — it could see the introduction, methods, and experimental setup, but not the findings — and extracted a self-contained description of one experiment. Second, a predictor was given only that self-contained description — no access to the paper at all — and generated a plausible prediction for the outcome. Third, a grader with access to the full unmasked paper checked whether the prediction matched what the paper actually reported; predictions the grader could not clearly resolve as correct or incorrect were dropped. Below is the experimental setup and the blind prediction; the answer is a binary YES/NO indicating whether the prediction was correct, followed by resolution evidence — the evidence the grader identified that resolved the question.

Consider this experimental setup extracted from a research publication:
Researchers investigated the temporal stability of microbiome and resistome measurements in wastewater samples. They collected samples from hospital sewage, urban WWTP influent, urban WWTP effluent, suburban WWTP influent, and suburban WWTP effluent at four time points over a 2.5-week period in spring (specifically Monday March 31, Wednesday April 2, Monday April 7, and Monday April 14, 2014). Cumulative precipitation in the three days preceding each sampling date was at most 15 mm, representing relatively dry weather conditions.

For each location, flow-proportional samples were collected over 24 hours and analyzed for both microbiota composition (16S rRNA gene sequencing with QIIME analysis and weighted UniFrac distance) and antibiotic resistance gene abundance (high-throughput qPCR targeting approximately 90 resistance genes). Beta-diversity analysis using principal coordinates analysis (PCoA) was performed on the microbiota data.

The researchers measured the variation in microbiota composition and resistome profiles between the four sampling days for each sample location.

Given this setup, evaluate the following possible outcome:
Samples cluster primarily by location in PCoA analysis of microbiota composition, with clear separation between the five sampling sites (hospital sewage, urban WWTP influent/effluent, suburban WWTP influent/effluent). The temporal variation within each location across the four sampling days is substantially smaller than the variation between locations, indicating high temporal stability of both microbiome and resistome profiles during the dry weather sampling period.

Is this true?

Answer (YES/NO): YES